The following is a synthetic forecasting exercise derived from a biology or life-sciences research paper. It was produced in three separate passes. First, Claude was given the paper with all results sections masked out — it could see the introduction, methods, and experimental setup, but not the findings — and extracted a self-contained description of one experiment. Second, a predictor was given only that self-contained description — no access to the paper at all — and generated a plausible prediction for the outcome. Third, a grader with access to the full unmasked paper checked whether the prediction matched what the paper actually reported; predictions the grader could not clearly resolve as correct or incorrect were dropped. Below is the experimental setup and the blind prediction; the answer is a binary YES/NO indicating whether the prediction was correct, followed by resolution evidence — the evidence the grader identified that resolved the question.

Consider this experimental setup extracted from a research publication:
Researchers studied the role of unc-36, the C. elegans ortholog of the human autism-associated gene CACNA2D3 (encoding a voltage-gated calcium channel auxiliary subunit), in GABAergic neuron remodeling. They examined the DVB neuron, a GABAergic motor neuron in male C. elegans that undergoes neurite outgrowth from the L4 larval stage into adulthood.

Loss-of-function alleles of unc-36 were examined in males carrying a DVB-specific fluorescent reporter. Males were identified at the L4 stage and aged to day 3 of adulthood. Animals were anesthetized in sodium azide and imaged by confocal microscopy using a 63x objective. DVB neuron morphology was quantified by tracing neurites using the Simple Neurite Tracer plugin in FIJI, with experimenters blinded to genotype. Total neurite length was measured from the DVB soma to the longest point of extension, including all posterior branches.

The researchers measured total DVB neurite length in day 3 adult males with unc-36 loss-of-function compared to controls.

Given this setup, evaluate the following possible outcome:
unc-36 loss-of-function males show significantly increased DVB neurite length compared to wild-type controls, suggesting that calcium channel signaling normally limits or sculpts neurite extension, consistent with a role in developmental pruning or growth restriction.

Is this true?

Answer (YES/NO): NO